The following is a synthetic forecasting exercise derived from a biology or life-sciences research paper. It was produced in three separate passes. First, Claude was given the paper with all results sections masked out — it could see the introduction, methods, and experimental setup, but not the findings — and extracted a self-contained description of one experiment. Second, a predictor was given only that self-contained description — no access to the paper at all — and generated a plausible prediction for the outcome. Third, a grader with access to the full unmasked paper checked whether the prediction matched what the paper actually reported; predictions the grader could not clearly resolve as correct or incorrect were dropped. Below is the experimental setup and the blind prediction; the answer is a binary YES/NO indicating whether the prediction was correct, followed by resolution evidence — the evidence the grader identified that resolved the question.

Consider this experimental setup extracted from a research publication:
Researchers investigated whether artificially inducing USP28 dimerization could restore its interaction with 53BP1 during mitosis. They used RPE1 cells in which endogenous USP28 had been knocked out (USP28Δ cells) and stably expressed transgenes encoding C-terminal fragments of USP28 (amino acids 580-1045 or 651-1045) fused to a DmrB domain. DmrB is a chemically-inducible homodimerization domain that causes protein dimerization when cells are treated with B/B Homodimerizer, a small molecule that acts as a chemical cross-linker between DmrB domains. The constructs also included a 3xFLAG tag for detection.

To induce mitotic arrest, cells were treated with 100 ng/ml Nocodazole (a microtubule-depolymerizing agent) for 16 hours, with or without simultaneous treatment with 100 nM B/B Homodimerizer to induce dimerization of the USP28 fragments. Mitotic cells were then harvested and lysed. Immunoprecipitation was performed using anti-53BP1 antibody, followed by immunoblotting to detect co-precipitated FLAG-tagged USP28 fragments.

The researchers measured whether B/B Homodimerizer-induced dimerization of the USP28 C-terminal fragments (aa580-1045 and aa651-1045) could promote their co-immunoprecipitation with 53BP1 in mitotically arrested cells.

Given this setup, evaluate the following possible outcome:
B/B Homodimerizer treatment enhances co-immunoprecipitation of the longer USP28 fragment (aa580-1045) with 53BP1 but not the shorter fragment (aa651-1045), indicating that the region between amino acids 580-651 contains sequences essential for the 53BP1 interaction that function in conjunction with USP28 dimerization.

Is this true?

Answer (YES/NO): NO